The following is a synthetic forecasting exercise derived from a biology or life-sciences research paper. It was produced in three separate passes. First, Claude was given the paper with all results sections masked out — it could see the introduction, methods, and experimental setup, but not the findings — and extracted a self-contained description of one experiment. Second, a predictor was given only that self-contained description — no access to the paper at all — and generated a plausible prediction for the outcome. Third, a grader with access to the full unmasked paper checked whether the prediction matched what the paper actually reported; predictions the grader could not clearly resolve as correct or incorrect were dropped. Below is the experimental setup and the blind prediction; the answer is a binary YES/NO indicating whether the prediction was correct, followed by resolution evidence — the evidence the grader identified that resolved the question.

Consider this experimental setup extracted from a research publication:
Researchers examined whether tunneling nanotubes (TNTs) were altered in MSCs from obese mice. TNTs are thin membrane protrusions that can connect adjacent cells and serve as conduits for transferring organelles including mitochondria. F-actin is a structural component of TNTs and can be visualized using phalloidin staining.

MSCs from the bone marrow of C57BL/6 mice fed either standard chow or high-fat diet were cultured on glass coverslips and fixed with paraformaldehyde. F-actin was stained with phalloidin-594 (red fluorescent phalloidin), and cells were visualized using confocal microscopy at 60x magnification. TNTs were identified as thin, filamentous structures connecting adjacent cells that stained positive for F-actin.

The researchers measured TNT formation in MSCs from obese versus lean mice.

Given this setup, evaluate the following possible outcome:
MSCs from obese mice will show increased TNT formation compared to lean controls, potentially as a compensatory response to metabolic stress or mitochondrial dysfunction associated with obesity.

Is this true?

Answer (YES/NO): NO